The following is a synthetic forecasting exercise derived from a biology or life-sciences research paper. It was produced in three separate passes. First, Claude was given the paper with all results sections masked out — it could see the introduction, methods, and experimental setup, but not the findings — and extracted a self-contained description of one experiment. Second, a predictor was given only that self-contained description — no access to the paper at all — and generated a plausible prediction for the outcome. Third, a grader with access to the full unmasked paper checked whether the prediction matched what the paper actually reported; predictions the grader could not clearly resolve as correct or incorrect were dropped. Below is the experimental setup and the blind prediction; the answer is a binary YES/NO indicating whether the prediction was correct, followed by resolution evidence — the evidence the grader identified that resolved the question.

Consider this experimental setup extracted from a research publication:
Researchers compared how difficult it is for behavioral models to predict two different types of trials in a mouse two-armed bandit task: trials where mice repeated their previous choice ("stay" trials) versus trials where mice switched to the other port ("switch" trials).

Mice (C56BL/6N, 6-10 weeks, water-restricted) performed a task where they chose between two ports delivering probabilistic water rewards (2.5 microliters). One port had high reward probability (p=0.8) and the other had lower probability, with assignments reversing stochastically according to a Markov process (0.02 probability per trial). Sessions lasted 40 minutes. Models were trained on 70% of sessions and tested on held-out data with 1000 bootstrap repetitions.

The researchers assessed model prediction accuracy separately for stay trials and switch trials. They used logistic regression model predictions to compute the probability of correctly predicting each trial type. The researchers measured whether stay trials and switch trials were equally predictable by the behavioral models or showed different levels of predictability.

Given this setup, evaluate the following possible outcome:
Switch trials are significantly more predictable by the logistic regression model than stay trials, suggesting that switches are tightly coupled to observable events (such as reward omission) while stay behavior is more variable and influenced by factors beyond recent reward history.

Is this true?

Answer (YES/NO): NO